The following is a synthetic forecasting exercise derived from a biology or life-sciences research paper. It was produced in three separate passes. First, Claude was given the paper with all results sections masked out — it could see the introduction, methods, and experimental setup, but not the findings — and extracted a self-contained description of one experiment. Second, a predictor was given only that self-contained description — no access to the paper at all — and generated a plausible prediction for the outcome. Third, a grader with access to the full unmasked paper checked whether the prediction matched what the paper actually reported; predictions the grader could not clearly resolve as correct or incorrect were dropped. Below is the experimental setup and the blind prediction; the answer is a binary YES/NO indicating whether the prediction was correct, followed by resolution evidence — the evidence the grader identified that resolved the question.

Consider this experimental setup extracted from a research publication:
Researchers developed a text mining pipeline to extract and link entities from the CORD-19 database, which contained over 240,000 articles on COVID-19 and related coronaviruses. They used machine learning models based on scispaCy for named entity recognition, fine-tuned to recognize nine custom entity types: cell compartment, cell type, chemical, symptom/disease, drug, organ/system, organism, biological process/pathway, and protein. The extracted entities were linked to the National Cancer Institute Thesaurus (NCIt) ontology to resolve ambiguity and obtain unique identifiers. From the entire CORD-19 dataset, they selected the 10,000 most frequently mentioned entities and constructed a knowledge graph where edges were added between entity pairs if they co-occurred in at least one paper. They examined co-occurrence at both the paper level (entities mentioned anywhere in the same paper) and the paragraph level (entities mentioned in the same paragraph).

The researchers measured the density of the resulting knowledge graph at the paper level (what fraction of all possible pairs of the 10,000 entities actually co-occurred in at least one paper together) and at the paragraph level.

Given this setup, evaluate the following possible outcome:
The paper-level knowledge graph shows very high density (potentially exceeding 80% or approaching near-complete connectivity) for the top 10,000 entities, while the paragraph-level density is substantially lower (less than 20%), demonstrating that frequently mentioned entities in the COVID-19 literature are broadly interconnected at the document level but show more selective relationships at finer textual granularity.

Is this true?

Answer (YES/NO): NO